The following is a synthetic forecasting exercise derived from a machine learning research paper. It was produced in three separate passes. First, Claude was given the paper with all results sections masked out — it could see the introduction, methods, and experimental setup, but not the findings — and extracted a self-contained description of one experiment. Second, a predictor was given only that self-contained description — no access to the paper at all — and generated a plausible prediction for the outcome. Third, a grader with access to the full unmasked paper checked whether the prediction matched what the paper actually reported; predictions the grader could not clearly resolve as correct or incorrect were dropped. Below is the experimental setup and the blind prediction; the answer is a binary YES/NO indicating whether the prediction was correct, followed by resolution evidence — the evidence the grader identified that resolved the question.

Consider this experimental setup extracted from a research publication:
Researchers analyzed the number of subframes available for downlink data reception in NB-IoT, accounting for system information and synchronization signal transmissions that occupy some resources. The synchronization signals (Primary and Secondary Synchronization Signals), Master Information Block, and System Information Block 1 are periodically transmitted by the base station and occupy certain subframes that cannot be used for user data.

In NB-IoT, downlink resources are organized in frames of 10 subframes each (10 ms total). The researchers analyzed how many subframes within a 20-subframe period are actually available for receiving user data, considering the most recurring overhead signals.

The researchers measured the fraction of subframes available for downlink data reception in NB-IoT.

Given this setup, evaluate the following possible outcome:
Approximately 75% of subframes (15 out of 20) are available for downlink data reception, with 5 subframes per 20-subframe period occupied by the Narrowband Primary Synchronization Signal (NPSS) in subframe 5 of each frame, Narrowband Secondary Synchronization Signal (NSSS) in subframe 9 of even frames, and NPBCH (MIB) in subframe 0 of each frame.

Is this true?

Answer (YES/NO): NO